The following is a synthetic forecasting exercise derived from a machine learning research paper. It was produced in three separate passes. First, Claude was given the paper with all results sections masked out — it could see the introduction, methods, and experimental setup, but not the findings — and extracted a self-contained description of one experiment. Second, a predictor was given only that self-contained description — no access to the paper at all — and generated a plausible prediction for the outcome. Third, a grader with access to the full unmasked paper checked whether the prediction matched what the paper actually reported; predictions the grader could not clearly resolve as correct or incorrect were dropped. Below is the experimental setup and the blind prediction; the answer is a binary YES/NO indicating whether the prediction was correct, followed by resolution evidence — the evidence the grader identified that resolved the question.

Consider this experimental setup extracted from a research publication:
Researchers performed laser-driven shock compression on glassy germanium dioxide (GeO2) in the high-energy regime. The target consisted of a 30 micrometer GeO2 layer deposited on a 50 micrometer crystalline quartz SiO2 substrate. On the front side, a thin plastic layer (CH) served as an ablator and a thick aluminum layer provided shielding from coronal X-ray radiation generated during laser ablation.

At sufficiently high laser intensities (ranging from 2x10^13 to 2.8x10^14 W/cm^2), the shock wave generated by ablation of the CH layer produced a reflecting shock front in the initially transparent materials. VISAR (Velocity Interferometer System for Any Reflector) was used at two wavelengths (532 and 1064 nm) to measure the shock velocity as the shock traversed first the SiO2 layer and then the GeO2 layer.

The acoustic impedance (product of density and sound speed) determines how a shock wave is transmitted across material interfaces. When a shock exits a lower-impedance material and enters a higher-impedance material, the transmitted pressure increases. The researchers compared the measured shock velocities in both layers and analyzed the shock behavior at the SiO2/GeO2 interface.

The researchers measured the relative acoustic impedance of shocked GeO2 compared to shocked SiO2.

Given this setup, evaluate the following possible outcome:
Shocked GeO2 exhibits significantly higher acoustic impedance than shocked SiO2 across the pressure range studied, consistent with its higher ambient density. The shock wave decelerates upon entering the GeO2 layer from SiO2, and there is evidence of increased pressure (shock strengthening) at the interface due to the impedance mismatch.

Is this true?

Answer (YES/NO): YES